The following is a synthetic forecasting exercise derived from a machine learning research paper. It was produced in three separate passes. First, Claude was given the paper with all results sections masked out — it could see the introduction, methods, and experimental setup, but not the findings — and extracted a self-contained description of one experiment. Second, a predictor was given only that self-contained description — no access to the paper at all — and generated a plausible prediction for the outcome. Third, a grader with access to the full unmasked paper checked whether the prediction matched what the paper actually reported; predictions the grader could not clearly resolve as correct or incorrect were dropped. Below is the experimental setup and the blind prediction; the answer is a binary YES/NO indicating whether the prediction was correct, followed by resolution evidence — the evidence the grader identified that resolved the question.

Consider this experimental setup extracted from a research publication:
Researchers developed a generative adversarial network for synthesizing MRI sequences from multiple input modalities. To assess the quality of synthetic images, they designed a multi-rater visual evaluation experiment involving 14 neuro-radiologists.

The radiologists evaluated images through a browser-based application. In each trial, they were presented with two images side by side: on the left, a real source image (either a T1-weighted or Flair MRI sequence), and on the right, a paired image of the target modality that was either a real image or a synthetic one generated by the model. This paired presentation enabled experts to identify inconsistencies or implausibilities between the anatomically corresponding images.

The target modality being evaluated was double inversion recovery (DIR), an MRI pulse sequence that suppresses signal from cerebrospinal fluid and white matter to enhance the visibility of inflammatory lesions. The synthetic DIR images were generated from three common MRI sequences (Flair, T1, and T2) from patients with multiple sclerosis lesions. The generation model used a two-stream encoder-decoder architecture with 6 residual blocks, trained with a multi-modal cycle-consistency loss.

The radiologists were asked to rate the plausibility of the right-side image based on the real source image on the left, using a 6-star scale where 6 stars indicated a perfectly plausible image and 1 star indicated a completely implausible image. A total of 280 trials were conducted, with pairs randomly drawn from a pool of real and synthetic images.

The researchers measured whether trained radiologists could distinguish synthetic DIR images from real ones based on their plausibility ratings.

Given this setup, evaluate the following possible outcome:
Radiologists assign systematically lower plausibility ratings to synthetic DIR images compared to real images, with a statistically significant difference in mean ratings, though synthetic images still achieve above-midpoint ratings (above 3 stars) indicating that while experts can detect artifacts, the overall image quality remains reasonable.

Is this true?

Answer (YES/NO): NO